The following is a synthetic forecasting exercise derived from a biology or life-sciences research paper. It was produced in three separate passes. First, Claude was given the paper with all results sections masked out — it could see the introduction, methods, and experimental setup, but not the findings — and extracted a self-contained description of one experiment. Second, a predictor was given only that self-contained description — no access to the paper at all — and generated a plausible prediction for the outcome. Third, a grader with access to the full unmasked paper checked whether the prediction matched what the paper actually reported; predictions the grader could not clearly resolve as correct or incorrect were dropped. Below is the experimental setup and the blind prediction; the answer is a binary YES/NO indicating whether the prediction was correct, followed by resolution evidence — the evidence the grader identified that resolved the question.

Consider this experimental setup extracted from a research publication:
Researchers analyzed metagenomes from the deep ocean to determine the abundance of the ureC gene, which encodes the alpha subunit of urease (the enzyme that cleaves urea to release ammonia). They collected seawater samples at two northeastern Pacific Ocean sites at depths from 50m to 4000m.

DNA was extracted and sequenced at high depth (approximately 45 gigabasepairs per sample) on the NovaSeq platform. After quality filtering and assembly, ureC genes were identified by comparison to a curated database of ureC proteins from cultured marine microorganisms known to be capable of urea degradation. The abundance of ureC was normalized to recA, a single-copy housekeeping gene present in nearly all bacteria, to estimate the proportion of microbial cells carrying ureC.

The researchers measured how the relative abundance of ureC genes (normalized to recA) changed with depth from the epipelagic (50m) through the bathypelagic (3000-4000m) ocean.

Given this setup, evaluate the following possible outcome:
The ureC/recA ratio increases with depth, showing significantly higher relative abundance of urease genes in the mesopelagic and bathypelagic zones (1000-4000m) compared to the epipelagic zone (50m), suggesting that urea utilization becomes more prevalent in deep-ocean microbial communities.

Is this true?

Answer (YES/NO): YES